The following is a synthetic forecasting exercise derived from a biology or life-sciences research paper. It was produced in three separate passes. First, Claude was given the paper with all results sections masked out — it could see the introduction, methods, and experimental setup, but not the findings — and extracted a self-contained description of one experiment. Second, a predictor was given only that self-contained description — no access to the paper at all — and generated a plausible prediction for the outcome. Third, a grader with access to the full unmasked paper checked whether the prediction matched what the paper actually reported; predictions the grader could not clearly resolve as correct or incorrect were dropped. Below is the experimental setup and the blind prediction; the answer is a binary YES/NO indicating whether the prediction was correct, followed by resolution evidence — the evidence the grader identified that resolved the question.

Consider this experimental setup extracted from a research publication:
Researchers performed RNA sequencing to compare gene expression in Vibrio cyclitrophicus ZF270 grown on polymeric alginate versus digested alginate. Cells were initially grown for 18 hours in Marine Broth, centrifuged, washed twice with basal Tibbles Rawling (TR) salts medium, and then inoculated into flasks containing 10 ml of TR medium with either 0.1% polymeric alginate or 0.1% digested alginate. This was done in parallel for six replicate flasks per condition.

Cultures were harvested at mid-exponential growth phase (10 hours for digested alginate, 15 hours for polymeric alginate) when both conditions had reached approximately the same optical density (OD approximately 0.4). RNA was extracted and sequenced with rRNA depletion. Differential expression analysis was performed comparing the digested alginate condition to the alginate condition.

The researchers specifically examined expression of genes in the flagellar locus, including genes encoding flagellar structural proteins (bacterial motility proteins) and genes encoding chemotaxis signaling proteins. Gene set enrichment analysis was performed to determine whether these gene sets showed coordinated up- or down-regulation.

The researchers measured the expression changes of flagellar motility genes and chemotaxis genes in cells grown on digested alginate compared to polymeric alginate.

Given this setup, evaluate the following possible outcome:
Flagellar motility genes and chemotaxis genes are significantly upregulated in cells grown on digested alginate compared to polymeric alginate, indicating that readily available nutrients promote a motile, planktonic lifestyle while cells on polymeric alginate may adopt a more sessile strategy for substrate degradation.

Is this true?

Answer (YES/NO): YES